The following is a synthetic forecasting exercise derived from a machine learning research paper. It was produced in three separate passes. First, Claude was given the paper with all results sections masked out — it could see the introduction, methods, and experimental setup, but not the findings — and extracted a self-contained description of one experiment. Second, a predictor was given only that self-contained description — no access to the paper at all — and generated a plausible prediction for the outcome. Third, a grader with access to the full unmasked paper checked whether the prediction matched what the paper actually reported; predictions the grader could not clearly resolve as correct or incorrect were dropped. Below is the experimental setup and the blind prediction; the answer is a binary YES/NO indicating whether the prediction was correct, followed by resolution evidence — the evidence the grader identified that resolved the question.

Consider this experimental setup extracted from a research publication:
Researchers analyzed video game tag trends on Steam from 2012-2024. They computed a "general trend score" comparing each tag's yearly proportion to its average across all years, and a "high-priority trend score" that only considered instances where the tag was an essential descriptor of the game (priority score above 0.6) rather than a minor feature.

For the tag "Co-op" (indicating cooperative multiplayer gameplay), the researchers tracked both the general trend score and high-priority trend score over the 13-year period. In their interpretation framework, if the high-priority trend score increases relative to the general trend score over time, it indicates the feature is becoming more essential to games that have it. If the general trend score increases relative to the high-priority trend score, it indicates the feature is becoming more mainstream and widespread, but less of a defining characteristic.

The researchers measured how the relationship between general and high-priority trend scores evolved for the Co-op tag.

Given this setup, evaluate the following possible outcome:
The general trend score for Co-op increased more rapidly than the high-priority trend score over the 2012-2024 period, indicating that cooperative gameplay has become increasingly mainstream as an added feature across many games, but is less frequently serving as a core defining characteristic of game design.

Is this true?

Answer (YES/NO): NO